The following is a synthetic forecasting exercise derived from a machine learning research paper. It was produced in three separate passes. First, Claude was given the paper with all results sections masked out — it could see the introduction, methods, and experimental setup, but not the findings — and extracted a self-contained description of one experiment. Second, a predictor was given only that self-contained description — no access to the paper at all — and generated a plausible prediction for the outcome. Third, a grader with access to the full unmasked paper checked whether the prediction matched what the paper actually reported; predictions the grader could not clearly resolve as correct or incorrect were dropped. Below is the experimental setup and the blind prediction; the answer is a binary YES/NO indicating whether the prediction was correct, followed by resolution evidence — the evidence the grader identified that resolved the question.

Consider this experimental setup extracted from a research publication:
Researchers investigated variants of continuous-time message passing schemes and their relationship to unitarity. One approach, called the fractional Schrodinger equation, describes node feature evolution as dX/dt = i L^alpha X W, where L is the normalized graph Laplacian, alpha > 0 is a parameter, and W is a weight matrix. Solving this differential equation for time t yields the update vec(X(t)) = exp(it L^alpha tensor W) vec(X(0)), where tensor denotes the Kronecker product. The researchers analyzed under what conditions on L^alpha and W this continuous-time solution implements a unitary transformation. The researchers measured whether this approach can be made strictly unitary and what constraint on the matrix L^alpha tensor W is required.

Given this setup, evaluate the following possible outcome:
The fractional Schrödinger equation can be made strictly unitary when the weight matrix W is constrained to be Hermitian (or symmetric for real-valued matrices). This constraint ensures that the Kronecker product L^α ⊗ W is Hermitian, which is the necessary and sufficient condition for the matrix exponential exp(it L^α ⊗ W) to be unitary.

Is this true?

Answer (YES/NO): YES